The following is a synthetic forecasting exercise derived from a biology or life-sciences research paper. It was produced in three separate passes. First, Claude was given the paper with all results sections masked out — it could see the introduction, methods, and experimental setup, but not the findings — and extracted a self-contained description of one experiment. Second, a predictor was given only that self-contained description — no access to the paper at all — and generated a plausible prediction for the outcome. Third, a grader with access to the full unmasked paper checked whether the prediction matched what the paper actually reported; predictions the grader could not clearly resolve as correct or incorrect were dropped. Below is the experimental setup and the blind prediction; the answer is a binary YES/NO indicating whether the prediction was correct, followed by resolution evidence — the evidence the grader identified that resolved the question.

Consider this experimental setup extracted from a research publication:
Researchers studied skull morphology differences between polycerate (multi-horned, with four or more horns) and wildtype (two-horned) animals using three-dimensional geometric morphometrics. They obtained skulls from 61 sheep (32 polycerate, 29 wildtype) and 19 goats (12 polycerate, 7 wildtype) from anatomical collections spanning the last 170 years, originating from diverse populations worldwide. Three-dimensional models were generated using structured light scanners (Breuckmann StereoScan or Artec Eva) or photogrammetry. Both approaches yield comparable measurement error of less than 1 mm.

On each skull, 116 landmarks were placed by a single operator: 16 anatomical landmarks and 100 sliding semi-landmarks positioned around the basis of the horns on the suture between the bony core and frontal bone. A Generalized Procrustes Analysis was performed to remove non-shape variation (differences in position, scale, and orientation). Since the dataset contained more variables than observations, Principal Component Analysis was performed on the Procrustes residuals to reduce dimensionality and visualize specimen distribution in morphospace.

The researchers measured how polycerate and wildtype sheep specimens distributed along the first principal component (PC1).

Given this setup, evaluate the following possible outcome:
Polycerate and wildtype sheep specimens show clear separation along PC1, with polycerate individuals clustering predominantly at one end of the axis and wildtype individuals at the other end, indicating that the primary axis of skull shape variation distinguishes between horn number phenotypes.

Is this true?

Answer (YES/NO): YES